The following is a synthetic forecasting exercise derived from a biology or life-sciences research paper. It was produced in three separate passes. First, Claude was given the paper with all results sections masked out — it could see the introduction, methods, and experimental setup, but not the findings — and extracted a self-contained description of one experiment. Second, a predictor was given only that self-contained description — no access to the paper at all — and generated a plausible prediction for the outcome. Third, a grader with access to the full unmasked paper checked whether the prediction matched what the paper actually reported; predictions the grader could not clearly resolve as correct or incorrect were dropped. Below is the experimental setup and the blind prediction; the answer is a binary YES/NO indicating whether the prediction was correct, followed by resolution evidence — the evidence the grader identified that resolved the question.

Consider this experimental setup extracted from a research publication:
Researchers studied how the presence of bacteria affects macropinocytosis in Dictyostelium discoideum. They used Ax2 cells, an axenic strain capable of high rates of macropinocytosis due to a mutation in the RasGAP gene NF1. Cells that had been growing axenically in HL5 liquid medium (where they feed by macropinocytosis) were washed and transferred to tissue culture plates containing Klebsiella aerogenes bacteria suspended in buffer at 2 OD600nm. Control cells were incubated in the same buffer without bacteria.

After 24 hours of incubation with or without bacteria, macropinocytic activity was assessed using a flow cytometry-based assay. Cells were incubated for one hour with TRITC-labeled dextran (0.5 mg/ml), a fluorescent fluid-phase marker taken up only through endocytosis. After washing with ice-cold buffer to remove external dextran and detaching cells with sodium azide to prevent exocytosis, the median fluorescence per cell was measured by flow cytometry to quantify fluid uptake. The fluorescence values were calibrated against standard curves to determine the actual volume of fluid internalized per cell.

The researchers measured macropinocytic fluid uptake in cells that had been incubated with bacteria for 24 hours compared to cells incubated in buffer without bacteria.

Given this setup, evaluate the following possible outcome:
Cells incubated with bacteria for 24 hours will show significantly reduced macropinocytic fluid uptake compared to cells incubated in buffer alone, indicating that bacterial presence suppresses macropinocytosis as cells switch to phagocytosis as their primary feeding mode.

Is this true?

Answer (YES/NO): YES